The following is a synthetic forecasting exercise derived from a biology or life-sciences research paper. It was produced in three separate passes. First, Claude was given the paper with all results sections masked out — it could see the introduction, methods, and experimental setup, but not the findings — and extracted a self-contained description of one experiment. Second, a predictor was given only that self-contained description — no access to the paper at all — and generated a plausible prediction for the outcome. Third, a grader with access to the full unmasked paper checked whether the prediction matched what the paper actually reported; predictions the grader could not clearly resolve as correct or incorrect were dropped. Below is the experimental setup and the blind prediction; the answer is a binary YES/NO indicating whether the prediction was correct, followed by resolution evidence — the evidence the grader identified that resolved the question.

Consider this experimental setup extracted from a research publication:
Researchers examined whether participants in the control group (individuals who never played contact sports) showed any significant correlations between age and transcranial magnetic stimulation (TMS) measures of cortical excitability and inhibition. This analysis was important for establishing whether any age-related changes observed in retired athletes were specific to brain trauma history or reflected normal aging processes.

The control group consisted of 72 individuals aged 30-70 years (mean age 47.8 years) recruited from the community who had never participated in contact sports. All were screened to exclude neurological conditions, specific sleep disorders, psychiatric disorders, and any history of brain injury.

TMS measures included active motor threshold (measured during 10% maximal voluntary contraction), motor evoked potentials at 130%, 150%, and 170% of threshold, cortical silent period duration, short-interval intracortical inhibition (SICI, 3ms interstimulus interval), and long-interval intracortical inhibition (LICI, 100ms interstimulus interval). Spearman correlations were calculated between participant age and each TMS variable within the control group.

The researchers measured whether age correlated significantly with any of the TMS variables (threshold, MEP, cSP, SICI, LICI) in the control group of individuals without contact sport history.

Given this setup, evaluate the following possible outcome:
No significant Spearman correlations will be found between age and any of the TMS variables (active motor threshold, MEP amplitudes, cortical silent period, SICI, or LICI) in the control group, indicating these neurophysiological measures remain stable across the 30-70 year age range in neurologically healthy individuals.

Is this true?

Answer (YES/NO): NO